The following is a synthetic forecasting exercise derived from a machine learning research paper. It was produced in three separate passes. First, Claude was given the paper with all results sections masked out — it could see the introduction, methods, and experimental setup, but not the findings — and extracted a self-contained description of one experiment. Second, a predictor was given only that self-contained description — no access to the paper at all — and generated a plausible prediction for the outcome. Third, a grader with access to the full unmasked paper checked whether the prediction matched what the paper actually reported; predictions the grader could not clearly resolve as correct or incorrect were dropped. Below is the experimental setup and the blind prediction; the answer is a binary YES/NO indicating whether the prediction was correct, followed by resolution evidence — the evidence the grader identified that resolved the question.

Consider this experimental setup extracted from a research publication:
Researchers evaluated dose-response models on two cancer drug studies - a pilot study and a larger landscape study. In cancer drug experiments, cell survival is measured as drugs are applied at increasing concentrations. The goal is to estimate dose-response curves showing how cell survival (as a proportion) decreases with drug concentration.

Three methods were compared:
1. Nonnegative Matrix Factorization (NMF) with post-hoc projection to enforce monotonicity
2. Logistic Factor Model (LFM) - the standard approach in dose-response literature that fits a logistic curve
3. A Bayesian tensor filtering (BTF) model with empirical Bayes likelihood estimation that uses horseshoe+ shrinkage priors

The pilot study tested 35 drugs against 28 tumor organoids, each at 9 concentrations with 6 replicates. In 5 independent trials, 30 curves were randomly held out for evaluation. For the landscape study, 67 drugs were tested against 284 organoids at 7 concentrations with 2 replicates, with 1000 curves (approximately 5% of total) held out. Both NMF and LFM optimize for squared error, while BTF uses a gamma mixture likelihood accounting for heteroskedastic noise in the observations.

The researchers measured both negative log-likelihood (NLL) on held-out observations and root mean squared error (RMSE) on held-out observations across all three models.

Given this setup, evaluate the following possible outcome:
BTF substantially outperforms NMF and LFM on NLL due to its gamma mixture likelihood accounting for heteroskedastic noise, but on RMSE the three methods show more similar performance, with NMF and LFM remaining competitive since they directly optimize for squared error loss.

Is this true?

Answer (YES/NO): YES